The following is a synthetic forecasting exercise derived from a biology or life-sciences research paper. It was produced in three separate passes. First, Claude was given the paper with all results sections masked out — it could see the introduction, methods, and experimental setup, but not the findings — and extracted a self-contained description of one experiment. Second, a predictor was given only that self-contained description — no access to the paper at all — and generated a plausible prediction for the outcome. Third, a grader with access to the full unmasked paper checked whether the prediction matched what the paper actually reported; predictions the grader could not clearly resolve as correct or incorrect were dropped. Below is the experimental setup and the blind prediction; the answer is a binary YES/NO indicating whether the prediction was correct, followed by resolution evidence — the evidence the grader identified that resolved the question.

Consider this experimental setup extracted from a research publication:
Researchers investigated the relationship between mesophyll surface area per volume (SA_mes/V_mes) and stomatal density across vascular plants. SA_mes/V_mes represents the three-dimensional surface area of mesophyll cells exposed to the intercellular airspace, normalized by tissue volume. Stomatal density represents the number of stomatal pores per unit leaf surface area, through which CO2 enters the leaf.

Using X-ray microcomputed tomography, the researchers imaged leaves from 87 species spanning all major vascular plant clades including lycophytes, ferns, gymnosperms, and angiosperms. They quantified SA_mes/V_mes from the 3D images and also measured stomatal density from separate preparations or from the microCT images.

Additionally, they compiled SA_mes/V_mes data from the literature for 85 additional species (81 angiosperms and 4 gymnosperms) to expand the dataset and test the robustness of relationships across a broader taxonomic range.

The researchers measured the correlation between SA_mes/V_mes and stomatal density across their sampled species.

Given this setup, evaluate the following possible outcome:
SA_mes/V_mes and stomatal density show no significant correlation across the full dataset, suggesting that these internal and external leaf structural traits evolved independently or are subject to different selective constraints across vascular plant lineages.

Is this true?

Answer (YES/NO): NO